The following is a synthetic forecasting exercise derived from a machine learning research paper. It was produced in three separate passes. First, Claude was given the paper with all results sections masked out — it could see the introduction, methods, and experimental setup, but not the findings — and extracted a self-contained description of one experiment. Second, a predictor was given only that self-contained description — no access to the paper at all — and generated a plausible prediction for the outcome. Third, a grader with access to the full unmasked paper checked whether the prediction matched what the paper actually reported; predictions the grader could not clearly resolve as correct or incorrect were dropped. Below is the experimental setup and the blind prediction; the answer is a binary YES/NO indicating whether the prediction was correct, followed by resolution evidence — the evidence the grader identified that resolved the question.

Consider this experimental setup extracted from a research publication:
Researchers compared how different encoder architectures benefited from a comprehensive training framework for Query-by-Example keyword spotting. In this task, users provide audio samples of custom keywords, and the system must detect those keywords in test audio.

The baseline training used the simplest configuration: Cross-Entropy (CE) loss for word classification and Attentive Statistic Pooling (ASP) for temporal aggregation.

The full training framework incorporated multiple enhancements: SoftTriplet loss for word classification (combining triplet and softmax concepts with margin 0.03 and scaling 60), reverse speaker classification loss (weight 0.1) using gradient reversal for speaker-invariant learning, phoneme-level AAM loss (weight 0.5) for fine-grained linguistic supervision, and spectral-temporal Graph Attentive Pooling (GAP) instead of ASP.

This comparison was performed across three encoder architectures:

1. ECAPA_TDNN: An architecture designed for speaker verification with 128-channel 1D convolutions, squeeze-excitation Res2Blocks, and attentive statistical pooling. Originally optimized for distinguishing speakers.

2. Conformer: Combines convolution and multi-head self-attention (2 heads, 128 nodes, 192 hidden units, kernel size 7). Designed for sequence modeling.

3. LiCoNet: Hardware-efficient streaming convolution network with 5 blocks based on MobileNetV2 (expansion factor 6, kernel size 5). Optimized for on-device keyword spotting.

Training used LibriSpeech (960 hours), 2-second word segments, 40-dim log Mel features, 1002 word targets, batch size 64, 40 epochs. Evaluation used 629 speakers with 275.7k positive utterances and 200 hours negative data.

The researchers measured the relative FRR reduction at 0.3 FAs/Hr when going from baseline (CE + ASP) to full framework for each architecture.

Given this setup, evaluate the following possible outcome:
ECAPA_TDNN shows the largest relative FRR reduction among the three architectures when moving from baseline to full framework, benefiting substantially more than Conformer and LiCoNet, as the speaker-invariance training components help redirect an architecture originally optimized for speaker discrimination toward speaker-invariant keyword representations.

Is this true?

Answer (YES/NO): NO